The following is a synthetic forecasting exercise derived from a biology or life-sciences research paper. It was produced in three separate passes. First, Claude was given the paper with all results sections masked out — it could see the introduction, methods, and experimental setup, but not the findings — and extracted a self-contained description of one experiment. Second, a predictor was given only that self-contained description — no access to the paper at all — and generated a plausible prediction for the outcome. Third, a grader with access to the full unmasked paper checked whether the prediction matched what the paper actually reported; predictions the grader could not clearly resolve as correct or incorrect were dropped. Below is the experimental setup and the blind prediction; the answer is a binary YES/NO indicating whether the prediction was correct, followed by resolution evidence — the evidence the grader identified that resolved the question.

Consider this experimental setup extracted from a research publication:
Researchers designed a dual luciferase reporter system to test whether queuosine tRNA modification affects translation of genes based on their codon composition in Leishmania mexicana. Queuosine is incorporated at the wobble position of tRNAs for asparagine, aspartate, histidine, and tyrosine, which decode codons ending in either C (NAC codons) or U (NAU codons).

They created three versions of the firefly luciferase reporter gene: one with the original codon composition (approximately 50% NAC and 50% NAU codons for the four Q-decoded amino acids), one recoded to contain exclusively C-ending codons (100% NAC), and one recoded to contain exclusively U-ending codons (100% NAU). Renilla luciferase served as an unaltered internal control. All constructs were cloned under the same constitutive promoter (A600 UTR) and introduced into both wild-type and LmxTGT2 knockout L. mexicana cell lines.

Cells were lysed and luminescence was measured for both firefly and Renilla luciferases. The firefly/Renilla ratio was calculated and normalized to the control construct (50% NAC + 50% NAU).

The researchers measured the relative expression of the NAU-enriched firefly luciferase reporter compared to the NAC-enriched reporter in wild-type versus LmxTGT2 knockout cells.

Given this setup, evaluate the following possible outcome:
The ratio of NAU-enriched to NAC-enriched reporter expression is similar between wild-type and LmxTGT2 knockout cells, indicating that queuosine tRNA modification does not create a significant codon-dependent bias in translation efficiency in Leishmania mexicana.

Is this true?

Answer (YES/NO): NO